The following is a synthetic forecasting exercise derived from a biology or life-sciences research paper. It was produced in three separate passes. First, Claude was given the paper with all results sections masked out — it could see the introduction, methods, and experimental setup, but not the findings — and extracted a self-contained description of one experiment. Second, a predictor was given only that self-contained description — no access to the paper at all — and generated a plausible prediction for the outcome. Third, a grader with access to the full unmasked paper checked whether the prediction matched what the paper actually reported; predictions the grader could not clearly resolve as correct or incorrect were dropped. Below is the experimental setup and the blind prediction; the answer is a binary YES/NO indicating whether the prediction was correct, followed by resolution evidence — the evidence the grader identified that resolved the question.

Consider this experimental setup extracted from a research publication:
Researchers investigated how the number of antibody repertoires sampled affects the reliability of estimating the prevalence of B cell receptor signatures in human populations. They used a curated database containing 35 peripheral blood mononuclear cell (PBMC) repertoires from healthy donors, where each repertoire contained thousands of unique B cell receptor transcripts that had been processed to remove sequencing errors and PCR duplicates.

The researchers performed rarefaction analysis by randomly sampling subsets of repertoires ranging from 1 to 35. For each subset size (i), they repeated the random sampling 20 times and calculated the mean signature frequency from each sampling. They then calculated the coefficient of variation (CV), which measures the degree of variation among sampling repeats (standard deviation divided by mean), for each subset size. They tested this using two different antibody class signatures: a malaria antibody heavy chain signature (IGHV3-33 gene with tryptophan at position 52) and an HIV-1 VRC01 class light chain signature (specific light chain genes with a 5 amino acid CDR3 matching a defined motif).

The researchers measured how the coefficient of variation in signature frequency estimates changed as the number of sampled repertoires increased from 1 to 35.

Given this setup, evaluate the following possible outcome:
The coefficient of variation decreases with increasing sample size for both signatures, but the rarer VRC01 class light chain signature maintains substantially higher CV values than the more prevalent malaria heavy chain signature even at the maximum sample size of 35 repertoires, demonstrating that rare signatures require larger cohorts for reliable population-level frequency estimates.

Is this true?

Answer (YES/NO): NO